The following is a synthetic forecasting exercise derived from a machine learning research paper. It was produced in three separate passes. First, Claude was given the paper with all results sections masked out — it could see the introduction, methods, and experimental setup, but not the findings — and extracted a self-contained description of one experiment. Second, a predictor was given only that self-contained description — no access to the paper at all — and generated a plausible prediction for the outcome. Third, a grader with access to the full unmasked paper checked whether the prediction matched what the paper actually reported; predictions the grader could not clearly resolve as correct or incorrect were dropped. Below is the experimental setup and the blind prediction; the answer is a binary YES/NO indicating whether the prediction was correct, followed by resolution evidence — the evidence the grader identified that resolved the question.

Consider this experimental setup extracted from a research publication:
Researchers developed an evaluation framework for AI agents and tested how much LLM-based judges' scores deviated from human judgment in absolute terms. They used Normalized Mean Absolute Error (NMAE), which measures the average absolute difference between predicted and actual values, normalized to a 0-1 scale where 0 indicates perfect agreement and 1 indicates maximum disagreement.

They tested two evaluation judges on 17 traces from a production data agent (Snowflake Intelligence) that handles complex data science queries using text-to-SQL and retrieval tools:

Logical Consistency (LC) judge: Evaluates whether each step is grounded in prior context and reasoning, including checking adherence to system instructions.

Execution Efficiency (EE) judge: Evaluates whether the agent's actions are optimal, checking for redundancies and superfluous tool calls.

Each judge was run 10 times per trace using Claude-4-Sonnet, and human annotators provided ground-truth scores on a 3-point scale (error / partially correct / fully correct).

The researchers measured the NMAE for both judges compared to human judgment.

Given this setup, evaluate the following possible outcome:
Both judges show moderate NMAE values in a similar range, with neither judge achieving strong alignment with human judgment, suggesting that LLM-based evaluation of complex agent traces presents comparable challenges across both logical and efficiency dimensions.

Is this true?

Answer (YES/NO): NO